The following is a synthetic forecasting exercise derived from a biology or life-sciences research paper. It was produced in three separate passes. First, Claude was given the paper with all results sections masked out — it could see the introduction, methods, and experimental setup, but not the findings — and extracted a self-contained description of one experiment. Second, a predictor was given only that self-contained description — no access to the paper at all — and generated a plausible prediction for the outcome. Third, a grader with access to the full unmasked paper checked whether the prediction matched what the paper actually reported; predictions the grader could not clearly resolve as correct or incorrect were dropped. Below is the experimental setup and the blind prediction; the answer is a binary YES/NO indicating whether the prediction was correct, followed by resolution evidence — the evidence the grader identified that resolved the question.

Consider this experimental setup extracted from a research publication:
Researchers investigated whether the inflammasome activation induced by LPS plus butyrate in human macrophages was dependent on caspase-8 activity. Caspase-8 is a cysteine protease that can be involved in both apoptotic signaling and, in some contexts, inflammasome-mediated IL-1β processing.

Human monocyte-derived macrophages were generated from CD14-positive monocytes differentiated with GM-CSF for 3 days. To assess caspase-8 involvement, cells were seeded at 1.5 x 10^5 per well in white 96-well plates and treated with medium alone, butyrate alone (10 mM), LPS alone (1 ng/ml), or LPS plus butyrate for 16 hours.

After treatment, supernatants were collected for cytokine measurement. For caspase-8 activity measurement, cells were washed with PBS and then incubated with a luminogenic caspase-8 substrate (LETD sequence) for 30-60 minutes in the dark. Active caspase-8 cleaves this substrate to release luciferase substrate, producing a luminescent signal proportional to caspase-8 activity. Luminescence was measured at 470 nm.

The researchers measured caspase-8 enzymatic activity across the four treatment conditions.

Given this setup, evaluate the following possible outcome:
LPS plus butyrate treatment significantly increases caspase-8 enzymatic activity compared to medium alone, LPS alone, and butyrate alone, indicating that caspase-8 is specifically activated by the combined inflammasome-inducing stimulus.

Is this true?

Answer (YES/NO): NO